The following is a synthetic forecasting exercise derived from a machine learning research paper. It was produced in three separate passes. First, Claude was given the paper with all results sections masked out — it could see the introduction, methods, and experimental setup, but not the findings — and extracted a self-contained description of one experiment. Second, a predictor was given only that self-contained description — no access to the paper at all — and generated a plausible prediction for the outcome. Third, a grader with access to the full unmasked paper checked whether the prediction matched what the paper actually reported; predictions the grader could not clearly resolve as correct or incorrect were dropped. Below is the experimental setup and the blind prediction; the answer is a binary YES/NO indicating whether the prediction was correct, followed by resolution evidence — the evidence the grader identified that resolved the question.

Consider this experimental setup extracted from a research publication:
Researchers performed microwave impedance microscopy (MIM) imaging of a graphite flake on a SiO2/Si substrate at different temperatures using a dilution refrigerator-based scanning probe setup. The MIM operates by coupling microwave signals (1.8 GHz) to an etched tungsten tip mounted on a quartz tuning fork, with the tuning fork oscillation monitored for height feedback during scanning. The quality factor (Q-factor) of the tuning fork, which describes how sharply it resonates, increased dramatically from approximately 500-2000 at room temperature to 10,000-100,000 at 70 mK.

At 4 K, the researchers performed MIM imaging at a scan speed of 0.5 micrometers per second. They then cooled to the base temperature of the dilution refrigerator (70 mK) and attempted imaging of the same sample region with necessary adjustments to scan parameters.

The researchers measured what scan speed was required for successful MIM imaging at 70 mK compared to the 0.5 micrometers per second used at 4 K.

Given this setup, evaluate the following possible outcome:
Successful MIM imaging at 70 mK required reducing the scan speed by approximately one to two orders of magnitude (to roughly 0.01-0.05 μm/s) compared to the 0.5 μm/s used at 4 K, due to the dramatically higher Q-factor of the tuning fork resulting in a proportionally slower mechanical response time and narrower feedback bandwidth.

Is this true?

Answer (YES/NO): NO